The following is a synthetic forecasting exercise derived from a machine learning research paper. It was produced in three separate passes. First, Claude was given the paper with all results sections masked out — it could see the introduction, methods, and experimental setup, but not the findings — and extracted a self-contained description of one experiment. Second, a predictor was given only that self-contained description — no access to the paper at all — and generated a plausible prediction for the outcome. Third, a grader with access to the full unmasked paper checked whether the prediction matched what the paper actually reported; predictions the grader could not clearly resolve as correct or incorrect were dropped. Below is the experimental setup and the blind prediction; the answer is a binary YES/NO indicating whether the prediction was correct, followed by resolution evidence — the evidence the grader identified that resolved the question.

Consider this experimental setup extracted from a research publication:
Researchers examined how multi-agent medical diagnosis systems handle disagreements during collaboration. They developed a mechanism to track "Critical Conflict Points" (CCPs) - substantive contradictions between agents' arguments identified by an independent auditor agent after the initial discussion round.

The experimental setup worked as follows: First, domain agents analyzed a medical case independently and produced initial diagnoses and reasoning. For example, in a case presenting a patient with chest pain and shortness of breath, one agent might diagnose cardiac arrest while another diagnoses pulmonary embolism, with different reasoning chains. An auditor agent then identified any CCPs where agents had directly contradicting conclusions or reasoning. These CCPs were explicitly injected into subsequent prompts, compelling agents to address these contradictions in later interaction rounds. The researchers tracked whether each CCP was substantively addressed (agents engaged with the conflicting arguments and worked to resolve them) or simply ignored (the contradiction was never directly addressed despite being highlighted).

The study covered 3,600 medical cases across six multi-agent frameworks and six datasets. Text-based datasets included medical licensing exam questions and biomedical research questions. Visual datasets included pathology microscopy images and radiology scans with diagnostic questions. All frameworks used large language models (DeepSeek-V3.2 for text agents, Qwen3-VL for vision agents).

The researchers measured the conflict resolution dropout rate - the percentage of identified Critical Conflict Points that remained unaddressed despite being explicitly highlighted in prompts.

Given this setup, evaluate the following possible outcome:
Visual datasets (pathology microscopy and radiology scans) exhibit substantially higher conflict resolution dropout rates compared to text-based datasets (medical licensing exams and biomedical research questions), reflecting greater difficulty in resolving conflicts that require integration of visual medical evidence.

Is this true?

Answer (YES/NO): NO